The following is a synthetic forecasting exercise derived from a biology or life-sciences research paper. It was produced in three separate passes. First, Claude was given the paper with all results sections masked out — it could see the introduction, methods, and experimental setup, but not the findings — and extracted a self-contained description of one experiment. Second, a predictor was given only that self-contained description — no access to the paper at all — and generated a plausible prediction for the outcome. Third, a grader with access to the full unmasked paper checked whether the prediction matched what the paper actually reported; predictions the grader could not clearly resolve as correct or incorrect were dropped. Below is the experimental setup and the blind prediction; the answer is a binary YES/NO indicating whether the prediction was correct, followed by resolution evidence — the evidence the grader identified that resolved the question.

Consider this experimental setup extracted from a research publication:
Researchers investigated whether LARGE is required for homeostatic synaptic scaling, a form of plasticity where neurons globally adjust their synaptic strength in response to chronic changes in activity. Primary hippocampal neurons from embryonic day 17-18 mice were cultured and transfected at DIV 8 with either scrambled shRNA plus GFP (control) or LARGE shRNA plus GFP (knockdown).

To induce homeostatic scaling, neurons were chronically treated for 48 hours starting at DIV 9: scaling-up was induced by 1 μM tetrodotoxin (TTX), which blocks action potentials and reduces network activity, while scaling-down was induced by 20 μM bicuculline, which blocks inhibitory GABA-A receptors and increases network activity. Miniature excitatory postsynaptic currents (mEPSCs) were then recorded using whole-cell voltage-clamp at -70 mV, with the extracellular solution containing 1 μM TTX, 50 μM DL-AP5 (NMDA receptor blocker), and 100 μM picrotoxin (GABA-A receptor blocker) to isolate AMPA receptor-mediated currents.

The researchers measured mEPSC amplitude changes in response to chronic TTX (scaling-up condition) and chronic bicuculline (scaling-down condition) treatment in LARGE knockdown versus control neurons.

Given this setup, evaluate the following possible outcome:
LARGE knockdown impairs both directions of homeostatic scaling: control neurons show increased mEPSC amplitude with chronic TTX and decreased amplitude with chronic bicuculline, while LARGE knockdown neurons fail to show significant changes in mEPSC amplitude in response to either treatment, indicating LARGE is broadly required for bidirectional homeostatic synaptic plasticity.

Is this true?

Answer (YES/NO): NO